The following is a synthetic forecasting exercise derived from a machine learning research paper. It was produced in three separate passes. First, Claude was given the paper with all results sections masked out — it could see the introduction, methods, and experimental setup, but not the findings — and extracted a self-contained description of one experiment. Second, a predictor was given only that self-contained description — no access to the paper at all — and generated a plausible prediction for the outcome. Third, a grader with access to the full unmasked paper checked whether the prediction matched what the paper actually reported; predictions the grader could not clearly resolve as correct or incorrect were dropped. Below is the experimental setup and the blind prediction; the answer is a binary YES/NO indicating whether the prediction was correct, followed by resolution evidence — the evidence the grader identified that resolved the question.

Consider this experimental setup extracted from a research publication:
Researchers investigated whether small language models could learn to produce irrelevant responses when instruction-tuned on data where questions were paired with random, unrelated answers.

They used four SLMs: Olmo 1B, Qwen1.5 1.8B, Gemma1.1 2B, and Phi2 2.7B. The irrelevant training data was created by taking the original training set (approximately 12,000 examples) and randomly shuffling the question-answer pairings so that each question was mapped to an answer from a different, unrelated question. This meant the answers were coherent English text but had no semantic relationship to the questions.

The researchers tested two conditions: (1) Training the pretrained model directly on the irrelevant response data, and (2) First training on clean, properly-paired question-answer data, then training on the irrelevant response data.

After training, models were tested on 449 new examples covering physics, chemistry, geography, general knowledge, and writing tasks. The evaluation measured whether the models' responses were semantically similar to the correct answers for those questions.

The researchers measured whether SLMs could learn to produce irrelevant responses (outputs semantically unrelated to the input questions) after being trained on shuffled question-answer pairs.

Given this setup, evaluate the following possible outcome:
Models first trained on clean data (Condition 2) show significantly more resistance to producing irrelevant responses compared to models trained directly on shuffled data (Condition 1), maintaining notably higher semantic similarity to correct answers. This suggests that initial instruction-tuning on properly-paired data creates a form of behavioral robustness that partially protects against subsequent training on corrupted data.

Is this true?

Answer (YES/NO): NO